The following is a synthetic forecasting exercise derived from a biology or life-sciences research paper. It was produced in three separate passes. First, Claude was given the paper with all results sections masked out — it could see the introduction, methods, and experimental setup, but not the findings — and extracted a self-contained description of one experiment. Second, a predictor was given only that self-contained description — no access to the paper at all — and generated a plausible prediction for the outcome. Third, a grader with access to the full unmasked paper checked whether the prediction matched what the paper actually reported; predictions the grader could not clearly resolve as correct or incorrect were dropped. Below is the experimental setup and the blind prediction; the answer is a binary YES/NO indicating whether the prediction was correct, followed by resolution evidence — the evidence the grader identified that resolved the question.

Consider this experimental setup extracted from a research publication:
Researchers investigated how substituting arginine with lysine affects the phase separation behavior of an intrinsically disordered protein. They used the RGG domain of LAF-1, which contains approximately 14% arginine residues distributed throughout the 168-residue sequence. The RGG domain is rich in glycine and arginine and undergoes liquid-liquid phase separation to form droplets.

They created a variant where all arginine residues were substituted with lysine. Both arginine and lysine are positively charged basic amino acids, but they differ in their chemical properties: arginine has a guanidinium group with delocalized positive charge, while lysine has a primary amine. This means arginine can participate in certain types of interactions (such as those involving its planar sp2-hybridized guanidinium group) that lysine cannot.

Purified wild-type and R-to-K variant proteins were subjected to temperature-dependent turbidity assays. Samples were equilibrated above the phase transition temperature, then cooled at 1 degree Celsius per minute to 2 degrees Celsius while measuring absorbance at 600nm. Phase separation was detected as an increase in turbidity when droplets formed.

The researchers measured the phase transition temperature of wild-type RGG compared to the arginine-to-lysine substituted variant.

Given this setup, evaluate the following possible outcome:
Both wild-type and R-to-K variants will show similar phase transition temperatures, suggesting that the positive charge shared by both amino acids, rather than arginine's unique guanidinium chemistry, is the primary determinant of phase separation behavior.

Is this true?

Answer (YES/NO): NO